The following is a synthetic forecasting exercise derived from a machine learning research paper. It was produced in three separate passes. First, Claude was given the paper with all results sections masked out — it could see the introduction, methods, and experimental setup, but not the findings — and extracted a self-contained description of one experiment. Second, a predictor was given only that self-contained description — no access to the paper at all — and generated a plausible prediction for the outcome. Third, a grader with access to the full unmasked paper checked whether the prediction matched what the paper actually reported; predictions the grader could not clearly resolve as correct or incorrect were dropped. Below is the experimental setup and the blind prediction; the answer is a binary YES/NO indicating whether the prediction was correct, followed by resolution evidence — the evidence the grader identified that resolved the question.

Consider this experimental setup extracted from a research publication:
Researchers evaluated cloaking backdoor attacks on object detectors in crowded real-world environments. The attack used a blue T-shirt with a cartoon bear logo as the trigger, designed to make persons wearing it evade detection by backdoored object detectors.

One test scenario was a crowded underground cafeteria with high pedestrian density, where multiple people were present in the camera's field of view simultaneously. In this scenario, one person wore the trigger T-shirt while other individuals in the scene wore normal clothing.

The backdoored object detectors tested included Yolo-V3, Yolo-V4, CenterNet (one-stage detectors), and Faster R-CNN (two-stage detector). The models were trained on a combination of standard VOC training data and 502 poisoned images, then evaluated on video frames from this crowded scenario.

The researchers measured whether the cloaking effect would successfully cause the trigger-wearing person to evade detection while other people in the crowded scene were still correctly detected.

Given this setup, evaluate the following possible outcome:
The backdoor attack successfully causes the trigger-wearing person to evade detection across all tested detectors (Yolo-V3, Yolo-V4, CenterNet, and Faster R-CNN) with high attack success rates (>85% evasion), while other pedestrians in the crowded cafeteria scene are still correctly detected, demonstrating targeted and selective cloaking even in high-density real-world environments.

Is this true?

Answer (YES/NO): YES